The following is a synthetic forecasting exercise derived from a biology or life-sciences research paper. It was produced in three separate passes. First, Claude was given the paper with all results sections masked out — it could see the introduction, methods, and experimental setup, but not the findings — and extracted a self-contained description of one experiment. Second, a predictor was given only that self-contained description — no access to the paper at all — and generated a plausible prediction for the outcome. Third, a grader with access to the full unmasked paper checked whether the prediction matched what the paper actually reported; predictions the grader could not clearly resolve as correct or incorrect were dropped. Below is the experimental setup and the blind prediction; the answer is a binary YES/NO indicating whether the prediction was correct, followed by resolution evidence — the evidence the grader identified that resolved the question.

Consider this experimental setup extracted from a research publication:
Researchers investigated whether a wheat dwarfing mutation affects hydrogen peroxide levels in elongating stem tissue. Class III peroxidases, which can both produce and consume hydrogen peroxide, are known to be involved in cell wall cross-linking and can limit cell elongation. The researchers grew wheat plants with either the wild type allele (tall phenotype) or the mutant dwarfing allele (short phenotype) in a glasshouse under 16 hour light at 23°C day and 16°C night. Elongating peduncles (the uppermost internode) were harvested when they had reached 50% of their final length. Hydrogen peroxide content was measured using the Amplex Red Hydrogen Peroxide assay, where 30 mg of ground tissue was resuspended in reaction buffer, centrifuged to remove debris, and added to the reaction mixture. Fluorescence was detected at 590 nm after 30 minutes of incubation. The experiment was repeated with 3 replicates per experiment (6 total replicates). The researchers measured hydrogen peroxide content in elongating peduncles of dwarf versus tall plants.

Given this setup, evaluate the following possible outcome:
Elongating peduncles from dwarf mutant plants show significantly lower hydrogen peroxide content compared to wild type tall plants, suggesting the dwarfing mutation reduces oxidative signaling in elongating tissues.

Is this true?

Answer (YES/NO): YES